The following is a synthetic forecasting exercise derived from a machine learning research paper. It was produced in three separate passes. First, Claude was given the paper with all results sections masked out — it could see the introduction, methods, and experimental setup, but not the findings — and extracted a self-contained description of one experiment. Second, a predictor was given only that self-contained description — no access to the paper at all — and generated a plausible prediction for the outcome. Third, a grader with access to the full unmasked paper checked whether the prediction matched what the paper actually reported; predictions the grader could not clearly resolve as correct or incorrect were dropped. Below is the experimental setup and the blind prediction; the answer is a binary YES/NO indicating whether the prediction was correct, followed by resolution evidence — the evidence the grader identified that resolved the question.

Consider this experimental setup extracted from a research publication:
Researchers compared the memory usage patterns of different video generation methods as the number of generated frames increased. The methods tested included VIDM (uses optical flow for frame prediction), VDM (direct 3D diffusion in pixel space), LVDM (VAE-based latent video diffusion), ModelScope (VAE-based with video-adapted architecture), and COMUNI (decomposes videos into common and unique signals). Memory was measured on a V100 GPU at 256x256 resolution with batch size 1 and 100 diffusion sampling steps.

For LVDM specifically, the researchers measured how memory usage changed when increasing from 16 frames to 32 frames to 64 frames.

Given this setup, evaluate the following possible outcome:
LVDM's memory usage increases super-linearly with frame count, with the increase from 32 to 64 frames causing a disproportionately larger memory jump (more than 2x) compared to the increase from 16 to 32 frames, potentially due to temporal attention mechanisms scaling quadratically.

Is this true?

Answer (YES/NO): NO